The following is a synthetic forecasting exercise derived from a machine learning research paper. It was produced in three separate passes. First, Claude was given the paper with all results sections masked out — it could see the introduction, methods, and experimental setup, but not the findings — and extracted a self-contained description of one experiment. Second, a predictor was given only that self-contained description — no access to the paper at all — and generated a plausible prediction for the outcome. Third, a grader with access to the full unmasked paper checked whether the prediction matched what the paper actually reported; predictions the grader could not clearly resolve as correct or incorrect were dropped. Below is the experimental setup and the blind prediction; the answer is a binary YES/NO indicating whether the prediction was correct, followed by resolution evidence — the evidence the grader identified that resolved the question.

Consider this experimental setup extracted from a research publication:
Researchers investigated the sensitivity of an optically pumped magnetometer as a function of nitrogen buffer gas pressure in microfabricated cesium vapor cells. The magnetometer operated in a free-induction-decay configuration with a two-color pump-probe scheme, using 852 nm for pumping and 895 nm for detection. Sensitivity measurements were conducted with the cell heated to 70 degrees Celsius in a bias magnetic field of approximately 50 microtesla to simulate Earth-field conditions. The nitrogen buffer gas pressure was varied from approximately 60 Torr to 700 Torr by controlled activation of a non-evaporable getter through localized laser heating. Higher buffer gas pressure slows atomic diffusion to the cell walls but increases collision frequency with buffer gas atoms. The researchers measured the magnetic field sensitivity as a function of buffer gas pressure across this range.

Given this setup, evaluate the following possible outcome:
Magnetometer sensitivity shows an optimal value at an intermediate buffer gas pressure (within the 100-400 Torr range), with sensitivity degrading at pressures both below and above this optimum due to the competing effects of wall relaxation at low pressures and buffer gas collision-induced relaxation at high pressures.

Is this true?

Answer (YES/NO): NO